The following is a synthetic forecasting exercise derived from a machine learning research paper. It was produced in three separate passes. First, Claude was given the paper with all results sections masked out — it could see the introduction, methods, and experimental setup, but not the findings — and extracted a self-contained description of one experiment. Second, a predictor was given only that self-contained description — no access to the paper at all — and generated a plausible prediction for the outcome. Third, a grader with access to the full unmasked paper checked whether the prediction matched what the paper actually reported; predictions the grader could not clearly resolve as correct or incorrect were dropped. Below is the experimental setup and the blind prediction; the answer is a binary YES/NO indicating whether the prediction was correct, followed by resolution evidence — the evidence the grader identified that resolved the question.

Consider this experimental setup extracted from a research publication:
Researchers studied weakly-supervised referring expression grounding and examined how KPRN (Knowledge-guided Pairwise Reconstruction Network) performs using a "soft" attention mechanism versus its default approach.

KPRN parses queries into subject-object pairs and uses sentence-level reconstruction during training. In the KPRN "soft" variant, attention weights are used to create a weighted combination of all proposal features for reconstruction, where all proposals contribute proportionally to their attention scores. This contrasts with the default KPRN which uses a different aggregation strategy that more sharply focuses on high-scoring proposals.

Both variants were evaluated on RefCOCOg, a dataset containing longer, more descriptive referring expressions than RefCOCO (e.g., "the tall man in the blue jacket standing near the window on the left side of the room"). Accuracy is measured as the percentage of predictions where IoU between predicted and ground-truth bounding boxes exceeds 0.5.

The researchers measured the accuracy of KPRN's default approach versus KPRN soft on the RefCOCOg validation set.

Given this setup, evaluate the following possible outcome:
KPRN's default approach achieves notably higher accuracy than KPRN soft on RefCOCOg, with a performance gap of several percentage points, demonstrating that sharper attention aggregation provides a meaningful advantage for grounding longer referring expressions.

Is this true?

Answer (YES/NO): NO